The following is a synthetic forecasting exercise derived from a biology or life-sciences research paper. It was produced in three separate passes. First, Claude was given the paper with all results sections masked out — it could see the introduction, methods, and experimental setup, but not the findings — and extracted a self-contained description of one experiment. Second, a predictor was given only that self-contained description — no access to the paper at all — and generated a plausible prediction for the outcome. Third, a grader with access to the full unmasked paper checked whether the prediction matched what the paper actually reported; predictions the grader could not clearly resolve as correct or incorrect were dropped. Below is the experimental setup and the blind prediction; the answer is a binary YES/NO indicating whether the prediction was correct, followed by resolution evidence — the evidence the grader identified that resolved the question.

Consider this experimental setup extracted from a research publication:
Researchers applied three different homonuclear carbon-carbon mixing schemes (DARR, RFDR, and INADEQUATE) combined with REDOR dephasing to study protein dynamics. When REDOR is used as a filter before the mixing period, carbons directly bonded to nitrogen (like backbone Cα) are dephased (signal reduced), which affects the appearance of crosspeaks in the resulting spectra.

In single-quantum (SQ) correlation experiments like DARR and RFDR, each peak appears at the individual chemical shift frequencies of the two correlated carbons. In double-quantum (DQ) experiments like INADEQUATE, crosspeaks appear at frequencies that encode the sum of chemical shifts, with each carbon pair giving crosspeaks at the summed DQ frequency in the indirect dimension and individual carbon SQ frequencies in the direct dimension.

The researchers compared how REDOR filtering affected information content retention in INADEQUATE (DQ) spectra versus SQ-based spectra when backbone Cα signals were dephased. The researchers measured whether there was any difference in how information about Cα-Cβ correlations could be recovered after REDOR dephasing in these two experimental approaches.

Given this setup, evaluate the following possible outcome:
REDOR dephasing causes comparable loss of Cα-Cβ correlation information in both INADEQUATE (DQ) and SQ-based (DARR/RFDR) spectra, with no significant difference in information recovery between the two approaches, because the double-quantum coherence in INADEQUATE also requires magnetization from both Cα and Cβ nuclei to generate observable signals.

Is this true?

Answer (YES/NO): NO